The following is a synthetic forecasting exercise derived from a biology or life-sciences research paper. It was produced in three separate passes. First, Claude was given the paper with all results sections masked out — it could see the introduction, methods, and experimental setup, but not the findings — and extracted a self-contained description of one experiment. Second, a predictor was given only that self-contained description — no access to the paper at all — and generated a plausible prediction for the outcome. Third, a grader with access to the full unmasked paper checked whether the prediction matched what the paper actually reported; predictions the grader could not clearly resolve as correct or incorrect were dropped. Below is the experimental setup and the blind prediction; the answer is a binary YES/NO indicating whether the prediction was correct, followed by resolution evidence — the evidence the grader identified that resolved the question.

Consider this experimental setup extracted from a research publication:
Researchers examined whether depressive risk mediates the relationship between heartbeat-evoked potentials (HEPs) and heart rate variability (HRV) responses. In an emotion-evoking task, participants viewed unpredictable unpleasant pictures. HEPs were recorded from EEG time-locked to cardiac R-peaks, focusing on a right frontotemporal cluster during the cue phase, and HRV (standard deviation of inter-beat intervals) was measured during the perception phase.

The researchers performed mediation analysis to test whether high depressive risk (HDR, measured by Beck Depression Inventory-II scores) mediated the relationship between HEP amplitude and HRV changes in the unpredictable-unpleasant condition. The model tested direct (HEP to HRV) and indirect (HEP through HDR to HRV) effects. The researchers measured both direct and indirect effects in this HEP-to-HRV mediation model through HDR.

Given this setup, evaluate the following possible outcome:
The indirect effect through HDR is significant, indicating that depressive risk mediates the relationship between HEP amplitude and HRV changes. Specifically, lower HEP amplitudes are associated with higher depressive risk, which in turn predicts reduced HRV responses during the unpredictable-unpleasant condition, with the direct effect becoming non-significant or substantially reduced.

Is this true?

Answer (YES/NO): NO